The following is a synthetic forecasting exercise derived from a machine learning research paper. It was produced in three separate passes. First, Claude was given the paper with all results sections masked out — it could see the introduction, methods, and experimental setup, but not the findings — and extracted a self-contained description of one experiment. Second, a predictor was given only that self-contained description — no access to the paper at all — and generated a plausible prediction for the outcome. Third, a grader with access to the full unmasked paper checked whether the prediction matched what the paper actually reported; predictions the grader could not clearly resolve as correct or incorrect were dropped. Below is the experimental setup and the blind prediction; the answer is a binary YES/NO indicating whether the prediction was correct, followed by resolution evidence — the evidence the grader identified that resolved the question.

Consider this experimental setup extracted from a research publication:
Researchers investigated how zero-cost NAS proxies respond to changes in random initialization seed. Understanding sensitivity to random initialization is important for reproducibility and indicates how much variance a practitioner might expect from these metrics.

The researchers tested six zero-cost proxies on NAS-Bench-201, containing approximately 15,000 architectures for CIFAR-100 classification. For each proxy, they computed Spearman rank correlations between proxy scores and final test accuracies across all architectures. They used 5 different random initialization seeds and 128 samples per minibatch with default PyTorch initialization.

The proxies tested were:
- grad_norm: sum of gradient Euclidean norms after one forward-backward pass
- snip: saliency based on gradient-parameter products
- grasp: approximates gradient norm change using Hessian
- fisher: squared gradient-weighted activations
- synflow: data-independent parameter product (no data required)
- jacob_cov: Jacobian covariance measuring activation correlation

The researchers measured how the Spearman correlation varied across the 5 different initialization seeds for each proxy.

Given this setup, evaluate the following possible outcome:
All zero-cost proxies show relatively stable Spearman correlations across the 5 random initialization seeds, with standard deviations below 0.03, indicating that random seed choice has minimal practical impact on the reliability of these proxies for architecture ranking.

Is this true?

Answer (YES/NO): YES